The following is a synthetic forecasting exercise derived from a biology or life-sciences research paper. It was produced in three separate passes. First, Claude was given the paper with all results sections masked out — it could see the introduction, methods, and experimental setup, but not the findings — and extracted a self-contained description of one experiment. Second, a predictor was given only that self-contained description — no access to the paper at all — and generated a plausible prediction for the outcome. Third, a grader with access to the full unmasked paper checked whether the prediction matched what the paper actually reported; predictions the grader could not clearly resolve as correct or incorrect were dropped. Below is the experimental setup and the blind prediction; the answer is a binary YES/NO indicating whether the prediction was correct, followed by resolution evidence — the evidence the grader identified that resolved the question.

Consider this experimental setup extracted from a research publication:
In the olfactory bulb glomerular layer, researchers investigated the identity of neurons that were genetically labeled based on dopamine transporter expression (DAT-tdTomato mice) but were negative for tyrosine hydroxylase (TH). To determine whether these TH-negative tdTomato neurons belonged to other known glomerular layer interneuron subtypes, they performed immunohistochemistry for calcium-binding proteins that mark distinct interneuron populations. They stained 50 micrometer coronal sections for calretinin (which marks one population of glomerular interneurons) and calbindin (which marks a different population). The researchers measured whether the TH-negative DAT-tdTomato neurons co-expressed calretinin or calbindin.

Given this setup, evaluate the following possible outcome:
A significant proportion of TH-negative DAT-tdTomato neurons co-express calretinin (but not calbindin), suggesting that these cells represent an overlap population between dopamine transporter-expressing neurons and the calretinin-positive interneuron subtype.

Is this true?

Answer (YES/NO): YES